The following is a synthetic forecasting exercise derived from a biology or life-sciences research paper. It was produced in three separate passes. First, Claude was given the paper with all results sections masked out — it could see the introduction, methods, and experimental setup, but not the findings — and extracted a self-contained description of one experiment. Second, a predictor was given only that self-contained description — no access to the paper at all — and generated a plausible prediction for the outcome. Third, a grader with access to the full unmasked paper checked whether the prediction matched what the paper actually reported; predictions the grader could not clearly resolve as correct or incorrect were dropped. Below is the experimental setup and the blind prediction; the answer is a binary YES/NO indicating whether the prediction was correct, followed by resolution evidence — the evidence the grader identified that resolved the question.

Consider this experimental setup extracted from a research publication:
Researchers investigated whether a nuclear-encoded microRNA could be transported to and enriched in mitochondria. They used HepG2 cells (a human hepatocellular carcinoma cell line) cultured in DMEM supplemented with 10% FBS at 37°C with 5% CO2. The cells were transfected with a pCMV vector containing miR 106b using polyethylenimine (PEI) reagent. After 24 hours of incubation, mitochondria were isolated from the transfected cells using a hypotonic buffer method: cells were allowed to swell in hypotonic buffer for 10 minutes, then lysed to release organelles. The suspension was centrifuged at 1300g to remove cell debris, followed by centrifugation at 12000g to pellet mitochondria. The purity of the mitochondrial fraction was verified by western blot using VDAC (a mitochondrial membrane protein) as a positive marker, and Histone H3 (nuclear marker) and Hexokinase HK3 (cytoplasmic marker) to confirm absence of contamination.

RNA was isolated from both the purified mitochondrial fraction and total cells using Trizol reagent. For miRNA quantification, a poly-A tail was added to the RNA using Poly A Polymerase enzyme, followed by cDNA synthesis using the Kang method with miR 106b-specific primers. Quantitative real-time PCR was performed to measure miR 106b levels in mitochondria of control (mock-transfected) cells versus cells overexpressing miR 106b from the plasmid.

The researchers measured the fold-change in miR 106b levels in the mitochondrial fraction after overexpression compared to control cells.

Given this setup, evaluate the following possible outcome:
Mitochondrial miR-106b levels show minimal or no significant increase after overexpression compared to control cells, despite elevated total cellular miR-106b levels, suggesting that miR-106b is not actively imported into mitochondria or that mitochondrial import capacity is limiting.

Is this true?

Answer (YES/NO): NO